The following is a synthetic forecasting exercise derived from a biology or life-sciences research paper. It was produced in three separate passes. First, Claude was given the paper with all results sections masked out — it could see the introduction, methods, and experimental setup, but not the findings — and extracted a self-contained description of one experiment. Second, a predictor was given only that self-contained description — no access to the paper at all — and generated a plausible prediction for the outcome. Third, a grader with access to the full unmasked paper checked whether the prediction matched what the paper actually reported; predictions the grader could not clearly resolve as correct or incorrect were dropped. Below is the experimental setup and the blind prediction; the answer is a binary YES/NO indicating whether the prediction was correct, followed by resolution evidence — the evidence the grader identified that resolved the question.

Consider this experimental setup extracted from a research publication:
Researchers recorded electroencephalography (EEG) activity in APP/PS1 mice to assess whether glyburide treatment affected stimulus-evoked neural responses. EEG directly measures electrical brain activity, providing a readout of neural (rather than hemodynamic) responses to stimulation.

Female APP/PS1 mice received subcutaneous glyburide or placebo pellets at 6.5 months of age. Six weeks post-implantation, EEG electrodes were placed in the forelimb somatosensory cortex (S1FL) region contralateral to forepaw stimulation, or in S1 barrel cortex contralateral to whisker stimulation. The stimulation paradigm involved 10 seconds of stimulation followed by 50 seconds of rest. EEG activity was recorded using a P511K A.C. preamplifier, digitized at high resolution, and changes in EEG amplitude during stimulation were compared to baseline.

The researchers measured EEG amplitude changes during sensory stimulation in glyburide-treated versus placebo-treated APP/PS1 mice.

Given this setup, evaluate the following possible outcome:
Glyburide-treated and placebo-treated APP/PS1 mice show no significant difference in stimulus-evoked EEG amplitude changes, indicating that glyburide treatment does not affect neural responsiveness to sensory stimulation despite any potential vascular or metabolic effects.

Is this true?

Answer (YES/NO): NO